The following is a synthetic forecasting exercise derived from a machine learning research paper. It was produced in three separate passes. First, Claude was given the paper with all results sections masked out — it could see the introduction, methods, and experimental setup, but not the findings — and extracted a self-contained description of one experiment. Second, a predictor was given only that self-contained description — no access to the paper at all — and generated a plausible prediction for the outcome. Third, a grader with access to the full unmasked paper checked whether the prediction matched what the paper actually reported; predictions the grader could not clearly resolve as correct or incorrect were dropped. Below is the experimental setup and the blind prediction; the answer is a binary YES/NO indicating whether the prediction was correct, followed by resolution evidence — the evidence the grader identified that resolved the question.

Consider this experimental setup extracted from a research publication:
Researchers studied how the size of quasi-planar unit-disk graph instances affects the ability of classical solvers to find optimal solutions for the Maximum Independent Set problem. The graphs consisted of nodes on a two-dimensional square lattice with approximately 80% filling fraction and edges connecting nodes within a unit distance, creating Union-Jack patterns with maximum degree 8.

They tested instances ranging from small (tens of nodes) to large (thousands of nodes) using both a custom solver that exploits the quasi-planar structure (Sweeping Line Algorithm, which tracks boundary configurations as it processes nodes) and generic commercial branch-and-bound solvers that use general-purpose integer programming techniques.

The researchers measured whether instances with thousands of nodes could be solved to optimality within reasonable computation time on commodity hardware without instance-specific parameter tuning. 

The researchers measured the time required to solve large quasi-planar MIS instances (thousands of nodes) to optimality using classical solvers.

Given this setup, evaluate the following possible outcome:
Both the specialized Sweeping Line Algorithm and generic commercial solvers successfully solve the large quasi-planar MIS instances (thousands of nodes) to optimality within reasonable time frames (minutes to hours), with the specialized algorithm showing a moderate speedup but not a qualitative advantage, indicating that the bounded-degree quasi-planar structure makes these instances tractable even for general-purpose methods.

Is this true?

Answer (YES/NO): NO